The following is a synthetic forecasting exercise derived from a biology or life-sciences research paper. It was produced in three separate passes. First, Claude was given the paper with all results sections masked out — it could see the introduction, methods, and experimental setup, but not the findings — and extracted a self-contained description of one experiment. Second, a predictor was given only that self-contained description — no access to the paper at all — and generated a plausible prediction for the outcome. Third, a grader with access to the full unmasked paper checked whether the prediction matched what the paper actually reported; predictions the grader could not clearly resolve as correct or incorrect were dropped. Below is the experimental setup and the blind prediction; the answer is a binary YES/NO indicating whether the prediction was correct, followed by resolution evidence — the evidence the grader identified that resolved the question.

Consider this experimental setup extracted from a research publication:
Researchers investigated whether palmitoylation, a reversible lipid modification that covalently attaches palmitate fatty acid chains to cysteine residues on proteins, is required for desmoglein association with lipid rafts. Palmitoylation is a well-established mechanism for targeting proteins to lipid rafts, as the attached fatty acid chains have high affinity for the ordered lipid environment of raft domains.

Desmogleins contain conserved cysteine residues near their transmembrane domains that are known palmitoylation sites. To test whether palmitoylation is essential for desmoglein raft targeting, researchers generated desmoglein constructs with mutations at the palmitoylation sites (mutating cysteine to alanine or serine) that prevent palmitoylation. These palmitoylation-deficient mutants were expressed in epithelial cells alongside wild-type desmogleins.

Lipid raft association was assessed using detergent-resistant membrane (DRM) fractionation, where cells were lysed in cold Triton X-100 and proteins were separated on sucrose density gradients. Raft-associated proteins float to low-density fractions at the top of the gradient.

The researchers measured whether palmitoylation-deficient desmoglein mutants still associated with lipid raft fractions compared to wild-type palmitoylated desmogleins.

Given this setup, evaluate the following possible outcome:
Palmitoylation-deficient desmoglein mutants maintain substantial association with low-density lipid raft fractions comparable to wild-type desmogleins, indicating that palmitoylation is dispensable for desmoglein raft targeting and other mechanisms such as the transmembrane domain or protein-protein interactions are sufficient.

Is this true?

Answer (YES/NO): YES